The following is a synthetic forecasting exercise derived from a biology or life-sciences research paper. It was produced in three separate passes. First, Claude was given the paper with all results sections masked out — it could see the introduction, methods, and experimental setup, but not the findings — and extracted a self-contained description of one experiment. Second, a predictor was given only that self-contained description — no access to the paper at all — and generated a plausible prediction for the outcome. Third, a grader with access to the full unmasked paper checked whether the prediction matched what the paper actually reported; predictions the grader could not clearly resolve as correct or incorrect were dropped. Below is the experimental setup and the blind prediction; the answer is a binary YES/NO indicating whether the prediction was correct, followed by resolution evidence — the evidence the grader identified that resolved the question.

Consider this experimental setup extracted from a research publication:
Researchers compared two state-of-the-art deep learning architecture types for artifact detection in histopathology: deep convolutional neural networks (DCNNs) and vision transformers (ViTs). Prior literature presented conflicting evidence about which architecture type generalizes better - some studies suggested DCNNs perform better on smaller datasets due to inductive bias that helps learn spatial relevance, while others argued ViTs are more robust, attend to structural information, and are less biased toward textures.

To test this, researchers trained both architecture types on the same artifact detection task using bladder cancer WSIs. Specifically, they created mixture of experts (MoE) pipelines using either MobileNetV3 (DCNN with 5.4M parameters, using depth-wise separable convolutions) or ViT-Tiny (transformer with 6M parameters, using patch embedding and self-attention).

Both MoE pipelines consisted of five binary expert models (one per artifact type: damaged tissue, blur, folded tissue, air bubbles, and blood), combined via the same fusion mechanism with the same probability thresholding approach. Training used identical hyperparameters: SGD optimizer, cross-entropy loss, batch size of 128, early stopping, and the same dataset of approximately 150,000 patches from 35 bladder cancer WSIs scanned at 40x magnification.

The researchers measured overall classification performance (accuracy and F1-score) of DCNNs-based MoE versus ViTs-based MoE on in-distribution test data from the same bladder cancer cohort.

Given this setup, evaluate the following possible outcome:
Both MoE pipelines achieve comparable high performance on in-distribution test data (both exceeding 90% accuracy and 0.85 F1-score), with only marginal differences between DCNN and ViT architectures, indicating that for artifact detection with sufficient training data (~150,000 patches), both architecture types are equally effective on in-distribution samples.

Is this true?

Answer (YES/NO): NO